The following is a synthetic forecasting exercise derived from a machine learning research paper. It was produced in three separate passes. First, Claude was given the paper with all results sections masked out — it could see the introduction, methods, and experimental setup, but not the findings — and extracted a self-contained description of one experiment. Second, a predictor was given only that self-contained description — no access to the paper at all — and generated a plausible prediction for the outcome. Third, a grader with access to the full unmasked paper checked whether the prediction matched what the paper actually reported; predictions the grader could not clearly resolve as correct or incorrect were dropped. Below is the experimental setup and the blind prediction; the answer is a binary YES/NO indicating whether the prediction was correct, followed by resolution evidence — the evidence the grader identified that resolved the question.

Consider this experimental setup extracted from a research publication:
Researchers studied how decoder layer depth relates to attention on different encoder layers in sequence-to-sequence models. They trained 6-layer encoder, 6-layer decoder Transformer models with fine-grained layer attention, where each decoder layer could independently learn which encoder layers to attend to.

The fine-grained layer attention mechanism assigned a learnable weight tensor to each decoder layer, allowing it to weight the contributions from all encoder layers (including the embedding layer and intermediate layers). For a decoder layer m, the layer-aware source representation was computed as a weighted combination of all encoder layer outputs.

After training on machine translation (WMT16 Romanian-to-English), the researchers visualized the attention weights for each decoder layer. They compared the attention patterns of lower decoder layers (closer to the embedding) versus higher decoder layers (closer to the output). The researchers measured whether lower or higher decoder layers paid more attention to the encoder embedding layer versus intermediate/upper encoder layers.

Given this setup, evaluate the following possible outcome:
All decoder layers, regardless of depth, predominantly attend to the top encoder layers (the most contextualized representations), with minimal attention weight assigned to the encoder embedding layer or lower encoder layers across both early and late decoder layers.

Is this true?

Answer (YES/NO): NO